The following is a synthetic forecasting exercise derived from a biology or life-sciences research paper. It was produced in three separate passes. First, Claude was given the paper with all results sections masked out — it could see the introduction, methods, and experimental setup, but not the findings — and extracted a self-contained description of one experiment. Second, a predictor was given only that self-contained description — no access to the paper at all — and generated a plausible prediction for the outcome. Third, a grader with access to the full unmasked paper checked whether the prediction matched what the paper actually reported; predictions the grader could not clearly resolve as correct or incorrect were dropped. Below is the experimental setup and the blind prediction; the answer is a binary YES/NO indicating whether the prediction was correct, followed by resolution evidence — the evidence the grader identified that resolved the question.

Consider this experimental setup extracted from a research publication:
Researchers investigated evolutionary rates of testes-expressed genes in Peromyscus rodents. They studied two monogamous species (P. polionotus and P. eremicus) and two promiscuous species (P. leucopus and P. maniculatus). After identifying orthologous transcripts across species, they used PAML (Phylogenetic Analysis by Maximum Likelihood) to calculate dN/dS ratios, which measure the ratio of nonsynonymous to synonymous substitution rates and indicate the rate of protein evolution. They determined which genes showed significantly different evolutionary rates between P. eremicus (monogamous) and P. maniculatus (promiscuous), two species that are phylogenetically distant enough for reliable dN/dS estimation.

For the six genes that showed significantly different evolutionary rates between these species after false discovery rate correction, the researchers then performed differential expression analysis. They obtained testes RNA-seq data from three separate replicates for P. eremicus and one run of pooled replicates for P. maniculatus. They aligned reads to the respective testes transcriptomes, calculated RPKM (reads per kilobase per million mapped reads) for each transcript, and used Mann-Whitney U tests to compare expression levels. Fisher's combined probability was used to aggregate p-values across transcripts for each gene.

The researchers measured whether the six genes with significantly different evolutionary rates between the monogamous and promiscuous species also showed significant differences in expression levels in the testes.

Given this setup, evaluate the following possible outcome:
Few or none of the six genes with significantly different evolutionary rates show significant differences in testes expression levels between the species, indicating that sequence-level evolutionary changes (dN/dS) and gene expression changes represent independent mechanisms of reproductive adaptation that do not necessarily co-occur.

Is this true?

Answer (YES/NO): NO